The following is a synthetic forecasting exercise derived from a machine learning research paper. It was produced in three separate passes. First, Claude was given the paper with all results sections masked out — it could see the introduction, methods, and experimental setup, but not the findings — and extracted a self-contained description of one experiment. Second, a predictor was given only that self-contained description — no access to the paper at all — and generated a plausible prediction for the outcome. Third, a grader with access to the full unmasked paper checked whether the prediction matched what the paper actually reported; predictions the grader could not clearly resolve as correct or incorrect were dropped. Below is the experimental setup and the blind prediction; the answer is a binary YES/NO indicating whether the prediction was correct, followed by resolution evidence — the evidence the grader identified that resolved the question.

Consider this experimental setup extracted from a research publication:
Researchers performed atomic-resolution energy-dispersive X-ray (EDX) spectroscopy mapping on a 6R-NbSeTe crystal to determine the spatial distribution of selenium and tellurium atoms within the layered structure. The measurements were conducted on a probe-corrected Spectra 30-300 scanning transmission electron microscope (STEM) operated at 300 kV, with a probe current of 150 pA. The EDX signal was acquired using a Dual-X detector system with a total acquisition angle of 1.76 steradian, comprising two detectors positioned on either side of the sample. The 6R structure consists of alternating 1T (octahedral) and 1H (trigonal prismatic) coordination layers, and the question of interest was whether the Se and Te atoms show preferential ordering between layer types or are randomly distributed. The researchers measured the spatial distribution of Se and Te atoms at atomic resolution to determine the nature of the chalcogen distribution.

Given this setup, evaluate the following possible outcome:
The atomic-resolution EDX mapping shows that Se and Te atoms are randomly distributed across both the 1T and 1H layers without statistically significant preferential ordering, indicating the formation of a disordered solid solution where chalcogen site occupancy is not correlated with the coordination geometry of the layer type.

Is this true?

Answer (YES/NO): YES